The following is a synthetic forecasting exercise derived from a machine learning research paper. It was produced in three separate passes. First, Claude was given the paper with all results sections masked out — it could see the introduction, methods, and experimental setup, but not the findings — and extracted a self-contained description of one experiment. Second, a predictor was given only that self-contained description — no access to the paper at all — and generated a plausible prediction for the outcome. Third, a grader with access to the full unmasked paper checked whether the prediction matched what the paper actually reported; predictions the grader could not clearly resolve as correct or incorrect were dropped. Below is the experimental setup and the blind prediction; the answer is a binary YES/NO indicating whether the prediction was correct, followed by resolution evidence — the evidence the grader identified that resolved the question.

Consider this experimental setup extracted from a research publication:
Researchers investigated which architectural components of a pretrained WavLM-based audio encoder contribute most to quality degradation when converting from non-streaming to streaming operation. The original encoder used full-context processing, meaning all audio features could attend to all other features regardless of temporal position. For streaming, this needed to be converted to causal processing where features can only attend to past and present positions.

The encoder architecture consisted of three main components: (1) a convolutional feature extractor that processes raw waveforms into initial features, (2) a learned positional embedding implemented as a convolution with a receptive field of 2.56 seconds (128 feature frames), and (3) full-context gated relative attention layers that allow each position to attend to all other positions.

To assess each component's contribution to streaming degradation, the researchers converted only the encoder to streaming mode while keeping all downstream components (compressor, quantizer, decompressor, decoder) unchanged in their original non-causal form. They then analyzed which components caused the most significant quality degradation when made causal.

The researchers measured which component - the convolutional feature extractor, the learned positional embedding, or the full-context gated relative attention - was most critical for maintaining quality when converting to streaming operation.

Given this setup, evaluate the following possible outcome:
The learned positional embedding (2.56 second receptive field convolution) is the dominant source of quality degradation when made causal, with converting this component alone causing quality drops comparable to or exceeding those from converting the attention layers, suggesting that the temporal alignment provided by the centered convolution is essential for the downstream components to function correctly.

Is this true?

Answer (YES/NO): NO